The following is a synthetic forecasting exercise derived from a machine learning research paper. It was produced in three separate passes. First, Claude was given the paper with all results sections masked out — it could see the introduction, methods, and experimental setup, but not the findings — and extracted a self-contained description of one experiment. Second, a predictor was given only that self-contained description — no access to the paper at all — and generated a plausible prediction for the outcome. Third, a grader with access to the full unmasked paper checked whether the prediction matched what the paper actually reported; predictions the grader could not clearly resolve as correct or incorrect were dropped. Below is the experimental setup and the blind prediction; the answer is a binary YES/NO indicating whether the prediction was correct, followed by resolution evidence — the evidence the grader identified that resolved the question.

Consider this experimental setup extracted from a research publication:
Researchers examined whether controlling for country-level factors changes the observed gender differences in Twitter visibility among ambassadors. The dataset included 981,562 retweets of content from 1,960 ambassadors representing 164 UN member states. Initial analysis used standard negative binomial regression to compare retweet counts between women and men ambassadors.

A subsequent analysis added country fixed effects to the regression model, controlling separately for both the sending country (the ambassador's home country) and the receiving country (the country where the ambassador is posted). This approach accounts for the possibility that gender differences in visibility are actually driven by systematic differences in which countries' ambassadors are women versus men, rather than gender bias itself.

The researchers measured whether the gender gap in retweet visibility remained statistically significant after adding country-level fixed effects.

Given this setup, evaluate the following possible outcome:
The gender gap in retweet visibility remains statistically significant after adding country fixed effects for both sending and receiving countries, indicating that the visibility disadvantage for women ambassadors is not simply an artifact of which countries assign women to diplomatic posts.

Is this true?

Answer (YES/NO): YES